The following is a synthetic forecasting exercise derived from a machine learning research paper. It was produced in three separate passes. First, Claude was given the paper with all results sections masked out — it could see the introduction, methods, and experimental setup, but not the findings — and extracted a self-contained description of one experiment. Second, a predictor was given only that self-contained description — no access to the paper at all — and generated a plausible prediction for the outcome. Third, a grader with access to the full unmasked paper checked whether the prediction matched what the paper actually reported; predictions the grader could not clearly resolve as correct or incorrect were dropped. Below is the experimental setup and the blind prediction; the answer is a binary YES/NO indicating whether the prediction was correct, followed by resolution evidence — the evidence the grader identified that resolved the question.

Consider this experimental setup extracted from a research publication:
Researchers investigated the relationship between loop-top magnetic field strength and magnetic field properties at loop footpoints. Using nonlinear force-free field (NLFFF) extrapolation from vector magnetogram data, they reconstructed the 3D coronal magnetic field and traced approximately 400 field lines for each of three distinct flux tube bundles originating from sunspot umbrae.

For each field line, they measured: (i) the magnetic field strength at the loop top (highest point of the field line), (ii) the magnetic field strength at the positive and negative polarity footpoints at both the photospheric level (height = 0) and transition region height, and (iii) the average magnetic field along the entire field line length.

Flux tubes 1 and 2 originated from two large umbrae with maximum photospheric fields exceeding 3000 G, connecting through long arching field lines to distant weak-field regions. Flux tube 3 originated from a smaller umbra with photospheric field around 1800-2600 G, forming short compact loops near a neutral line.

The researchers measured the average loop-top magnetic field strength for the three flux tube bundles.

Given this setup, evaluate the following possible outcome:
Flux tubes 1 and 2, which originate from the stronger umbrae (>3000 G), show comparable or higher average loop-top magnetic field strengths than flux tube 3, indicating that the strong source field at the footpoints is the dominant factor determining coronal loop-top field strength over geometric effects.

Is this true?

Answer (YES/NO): NO